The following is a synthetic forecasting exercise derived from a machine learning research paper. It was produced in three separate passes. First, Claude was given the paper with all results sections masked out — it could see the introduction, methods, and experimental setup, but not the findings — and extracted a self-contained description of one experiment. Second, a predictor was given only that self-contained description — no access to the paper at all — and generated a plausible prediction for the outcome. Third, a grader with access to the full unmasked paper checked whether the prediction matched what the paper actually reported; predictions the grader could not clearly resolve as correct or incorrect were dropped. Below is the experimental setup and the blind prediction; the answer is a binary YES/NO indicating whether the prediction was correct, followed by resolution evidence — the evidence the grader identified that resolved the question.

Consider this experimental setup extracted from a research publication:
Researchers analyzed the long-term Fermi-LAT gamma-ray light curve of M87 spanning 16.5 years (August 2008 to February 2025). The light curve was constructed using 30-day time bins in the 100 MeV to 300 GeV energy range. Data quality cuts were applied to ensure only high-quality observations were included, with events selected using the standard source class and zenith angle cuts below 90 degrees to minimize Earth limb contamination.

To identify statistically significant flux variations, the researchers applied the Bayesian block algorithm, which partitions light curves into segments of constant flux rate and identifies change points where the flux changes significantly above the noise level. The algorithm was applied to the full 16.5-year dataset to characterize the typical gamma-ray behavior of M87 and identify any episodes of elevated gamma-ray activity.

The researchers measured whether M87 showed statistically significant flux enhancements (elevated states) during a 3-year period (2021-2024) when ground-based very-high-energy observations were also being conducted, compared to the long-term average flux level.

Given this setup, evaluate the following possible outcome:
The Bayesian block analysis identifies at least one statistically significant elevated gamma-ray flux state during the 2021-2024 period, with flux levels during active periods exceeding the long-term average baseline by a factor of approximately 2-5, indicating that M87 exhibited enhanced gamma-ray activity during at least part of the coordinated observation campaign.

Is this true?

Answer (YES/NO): NO